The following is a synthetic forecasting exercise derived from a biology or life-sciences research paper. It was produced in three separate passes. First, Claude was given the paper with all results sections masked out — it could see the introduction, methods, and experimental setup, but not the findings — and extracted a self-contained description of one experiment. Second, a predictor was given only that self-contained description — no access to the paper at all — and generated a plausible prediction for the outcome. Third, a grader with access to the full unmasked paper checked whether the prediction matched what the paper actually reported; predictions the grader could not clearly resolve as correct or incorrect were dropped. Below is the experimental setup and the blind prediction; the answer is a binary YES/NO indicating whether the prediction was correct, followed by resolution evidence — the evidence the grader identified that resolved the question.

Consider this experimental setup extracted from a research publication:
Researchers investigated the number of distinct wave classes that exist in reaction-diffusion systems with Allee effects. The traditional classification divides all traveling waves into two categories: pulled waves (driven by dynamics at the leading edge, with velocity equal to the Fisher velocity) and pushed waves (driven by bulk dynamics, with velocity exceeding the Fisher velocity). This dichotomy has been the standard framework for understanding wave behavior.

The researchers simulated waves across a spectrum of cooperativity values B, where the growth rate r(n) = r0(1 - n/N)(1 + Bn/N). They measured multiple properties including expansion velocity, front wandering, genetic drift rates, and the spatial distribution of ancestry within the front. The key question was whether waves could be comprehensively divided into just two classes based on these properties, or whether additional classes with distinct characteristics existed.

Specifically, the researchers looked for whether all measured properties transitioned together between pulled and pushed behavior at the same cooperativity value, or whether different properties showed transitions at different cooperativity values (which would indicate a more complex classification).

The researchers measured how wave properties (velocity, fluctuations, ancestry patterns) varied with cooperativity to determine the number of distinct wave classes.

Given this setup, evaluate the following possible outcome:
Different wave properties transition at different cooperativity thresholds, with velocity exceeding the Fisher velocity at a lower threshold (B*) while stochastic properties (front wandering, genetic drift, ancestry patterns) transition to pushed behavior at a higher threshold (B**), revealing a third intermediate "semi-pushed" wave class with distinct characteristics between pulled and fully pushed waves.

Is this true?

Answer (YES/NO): YES